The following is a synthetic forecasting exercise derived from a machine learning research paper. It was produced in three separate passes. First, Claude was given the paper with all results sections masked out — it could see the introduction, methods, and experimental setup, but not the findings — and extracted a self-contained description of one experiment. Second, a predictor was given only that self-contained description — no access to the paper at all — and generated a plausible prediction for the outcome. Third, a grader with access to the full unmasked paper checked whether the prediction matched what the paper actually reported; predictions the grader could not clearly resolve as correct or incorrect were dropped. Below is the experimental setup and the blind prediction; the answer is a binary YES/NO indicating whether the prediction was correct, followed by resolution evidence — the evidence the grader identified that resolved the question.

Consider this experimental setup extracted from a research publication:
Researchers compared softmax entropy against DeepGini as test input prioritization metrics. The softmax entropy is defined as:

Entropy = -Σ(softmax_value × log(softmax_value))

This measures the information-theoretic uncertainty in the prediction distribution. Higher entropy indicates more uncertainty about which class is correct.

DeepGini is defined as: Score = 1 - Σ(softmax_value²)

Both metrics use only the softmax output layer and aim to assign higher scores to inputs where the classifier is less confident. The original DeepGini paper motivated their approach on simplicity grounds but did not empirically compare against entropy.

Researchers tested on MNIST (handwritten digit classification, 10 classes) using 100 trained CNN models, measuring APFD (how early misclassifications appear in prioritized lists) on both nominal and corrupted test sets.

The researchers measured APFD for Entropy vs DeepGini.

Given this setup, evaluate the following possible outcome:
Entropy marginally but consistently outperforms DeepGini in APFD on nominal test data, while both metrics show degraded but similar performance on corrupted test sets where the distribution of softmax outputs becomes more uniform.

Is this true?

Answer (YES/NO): NO